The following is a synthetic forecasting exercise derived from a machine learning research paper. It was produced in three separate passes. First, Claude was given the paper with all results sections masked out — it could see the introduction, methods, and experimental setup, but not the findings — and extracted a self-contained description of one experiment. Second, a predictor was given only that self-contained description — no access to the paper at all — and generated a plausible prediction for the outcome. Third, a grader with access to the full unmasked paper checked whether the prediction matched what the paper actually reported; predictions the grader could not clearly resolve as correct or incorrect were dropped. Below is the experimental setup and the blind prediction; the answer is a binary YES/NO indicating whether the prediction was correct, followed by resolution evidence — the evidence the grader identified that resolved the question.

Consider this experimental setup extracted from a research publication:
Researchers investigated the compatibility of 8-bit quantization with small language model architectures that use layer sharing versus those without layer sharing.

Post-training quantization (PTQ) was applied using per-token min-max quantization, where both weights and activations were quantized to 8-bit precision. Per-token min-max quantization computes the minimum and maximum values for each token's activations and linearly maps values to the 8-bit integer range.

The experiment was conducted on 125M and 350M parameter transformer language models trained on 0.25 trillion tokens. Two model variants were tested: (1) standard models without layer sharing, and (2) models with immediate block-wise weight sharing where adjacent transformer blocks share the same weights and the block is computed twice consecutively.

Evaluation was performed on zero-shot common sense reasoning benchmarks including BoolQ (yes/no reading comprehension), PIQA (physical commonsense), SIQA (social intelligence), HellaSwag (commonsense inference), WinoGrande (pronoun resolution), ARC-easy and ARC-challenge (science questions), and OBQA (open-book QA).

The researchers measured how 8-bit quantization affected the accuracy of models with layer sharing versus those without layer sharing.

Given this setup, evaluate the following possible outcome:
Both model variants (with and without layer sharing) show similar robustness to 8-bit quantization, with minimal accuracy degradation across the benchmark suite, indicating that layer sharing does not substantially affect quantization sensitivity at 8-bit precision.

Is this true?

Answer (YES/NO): YES